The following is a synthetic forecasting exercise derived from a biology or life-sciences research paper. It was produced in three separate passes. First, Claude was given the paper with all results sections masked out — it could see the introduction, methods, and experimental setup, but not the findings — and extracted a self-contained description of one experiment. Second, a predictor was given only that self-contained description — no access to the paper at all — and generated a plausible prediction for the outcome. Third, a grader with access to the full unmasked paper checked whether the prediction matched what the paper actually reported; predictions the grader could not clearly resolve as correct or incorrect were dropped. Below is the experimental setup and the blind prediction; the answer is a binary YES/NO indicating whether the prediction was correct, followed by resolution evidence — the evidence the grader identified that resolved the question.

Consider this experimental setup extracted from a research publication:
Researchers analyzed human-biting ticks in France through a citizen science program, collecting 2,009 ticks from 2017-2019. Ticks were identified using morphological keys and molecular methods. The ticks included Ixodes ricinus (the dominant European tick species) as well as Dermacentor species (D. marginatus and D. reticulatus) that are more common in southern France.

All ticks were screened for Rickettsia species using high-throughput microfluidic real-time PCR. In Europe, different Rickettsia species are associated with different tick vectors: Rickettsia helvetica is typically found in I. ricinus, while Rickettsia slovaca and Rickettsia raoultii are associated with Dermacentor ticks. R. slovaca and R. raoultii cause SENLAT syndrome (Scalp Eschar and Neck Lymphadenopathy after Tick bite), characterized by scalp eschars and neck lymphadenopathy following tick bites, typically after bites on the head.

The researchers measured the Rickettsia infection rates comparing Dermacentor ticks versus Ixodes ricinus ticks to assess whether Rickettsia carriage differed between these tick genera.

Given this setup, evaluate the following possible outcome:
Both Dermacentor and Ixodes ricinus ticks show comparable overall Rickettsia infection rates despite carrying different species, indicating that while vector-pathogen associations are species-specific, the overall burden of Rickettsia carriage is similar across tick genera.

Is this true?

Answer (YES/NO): NO